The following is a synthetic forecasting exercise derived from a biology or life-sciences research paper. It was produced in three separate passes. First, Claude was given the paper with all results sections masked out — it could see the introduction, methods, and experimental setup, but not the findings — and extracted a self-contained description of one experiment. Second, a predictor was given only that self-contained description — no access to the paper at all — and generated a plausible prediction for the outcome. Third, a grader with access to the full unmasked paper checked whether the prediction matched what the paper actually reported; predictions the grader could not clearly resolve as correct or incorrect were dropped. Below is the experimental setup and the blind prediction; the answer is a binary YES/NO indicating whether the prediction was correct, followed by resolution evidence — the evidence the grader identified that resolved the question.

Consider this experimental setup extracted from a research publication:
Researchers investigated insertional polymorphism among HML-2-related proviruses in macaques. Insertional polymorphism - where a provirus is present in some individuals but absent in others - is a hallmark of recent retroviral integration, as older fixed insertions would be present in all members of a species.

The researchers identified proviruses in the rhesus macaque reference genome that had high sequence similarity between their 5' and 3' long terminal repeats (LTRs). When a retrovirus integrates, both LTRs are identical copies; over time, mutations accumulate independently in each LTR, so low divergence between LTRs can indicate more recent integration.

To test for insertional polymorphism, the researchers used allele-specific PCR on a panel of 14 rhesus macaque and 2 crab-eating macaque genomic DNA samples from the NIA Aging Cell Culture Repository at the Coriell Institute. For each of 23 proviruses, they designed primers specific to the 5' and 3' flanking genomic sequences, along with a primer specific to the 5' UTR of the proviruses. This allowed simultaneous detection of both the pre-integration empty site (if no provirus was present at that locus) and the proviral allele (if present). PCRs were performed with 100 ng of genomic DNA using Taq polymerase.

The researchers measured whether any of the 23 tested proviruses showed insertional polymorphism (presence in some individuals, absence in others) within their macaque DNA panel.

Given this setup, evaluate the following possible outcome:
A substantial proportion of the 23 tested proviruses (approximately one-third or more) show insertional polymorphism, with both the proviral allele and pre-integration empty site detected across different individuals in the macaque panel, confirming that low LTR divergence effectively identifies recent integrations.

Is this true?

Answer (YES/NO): NO